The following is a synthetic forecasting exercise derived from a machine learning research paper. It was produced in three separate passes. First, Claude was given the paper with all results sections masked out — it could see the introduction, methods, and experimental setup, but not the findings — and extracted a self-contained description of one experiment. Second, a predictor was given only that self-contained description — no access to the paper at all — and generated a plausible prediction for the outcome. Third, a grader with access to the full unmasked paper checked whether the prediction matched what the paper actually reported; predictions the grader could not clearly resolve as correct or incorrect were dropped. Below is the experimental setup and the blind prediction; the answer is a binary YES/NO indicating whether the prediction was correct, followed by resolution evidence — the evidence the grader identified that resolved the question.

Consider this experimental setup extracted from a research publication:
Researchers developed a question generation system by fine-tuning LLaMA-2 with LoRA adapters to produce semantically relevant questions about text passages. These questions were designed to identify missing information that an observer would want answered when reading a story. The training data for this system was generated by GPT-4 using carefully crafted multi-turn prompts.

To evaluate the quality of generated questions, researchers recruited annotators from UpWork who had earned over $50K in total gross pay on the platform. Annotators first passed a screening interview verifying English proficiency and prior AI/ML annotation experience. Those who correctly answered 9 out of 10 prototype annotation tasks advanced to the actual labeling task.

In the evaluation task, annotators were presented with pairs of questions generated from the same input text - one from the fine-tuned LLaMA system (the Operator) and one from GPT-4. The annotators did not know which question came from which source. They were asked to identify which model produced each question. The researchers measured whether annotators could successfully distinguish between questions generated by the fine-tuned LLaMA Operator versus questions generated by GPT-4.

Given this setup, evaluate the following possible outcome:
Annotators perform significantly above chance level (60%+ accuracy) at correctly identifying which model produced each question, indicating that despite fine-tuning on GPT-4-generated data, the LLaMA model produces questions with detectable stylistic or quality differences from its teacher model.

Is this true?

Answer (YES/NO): NO